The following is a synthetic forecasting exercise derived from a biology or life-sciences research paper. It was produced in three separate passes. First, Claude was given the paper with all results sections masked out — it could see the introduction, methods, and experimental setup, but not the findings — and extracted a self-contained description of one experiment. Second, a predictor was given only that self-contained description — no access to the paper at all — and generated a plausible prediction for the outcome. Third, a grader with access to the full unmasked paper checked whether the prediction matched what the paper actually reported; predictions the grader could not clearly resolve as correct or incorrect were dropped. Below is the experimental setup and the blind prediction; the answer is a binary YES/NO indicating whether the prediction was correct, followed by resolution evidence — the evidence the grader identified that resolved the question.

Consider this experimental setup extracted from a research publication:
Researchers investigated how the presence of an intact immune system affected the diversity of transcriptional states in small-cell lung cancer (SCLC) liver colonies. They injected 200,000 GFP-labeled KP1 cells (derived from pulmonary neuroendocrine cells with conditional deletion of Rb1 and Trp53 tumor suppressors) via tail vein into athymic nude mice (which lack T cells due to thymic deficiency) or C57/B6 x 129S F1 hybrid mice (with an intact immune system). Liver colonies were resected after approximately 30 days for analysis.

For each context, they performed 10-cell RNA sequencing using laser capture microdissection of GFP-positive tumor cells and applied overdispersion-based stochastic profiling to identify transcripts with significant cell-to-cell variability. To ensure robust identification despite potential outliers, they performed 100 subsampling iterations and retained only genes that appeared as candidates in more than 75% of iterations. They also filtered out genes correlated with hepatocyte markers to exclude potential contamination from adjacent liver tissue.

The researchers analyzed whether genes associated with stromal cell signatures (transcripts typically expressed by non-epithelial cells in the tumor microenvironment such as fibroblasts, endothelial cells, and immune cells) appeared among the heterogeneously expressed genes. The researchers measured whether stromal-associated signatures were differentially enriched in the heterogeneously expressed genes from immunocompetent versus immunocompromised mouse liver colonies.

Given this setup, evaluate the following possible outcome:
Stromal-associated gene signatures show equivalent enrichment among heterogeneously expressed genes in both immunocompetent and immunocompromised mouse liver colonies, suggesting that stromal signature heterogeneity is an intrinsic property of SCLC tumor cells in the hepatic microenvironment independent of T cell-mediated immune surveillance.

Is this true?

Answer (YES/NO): NO